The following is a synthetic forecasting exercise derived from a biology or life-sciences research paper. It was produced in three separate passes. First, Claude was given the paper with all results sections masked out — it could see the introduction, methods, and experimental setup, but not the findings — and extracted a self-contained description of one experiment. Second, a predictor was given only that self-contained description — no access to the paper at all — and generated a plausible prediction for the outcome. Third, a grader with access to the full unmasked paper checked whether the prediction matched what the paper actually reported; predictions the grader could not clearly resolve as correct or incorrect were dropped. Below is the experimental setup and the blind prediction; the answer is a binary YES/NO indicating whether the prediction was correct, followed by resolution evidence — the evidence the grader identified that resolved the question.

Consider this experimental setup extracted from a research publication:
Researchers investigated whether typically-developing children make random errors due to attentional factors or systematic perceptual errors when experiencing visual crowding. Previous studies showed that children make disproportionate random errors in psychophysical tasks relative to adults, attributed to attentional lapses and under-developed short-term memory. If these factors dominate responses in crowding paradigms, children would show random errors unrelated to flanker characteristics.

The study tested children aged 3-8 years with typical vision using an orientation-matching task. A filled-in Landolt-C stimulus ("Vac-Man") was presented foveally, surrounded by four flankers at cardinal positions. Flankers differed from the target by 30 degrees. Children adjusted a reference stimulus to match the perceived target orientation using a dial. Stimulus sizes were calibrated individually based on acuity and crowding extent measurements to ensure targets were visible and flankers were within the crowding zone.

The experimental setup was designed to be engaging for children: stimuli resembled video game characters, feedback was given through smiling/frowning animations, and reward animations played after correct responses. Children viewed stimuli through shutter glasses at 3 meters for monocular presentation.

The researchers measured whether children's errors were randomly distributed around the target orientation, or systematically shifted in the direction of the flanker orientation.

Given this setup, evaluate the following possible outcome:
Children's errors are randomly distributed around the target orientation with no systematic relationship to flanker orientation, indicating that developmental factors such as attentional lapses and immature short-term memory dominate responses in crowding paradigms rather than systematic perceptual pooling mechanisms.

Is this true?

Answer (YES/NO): NO